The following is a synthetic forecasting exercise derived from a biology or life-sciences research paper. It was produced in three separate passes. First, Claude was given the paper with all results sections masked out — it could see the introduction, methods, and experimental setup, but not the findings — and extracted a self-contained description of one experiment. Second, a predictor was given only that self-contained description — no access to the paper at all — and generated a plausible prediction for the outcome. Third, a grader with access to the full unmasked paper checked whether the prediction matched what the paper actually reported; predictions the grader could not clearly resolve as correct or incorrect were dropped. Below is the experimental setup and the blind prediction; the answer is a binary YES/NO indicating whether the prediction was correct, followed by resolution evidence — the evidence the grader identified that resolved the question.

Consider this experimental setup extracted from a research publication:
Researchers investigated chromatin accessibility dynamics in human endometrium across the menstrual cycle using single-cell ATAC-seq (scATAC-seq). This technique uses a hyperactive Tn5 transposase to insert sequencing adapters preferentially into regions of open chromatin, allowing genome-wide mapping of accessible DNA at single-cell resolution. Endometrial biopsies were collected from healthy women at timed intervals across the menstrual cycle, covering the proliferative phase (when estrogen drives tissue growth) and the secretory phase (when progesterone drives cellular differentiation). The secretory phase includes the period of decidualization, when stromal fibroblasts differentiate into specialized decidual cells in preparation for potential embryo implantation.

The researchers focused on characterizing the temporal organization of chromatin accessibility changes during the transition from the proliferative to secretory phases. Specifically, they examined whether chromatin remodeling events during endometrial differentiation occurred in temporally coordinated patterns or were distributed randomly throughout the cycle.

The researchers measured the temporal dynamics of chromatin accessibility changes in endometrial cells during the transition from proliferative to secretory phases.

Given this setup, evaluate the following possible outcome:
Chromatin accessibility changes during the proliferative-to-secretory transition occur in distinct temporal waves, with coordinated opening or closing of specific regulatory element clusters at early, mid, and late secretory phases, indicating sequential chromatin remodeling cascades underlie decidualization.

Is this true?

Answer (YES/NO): YES